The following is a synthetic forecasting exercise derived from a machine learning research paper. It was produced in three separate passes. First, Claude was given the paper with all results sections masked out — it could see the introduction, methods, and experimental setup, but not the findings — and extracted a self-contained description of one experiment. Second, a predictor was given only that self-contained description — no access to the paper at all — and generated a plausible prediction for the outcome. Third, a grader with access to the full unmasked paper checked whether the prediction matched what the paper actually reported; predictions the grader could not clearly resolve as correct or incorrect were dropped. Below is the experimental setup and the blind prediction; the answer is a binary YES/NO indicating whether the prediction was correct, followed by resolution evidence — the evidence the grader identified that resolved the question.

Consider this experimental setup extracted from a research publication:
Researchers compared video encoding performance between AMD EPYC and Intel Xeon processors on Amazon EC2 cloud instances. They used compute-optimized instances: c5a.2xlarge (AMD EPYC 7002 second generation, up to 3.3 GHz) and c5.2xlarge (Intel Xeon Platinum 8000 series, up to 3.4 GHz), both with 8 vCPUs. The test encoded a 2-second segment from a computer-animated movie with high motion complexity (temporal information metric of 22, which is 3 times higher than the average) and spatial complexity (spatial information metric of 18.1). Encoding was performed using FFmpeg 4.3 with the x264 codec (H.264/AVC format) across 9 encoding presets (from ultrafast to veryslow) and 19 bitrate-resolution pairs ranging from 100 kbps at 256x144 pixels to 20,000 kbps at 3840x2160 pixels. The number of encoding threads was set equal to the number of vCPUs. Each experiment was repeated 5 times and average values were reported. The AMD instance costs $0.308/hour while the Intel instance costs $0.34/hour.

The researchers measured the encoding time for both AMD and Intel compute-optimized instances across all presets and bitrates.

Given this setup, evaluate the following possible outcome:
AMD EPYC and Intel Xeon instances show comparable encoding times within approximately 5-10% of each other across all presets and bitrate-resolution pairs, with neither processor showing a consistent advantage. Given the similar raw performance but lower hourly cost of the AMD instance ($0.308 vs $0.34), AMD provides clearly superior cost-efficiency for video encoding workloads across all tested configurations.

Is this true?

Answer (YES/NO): NO